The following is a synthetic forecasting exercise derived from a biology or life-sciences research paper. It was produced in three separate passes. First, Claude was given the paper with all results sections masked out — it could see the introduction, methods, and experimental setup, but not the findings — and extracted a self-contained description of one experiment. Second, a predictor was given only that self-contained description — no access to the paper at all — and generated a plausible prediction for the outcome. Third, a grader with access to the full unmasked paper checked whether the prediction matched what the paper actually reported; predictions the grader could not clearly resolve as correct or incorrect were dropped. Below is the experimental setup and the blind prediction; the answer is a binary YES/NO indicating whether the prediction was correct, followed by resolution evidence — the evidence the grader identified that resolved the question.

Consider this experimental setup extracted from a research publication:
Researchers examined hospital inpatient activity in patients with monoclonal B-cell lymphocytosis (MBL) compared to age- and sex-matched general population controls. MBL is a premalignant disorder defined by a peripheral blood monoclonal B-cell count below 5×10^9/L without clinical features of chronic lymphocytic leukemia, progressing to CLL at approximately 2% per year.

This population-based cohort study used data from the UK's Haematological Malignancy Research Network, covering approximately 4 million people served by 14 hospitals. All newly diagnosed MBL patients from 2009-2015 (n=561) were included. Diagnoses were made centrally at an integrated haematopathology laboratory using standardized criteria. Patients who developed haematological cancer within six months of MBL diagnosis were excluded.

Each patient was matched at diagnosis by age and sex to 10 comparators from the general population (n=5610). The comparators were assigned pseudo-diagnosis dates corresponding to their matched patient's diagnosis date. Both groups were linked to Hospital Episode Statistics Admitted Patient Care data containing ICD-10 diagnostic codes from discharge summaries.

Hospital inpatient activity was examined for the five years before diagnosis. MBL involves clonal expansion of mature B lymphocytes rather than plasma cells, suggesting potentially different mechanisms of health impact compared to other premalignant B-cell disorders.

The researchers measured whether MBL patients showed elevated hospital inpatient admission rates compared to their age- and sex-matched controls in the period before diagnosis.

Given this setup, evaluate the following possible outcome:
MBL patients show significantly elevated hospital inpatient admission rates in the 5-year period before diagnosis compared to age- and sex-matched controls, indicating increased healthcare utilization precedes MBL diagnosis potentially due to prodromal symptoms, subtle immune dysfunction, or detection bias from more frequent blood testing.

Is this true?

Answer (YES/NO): NO